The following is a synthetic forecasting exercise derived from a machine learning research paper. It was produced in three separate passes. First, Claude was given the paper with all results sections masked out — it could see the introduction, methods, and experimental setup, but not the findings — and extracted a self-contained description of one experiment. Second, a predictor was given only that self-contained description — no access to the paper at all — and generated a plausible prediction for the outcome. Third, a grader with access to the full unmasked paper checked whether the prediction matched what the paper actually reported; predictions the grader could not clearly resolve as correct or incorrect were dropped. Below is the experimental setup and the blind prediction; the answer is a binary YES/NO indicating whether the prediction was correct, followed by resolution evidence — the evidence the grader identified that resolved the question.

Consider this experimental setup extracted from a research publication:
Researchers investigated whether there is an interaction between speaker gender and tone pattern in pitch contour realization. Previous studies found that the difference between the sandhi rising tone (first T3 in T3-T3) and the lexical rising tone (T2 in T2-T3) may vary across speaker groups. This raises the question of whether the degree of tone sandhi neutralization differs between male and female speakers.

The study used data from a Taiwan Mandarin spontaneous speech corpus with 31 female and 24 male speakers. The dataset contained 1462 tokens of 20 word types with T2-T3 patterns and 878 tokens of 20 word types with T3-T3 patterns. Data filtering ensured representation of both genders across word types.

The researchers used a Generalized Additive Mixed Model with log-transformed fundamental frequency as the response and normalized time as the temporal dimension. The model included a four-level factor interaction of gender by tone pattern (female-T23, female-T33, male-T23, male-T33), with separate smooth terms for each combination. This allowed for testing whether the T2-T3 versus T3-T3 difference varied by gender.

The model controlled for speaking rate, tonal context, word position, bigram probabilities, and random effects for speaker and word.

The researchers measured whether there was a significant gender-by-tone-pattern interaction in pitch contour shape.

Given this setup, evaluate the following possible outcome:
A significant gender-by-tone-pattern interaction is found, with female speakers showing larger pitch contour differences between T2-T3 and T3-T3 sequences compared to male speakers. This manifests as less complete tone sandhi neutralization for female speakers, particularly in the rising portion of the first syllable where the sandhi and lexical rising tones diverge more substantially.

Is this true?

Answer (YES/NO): NO